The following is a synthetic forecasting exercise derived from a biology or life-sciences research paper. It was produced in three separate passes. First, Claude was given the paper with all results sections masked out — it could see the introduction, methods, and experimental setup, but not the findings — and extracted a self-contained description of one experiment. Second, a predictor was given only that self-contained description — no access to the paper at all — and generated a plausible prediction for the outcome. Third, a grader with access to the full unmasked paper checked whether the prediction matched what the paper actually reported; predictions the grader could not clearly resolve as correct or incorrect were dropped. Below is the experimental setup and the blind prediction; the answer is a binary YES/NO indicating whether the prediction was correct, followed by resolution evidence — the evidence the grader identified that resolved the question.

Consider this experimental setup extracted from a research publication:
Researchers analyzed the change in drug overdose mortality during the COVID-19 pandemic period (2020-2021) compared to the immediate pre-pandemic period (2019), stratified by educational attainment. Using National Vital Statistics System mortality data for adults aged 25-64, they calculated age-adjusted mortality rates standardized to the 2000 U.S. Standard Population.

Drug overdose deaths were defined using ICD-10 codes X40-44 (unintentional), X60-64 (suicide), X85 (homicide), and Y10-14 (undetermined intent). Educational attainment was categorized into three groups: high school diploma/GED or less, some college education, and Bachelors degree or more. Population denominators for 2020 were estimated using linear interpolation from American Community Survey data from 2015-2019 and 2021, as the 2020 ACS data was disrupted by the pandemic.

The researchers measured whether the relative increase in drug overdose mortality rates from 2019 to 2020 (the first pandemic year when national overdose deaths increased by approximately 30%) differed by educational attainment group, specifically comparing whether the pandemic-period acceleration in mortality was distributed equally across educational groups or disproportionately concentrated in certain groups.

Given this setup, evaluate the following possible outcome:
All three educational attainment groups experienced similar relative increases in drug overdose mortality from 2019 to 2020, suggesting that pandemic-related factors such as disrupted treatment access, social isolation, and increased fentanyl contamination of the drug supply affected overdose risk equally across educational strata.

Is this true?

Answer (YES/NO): NO